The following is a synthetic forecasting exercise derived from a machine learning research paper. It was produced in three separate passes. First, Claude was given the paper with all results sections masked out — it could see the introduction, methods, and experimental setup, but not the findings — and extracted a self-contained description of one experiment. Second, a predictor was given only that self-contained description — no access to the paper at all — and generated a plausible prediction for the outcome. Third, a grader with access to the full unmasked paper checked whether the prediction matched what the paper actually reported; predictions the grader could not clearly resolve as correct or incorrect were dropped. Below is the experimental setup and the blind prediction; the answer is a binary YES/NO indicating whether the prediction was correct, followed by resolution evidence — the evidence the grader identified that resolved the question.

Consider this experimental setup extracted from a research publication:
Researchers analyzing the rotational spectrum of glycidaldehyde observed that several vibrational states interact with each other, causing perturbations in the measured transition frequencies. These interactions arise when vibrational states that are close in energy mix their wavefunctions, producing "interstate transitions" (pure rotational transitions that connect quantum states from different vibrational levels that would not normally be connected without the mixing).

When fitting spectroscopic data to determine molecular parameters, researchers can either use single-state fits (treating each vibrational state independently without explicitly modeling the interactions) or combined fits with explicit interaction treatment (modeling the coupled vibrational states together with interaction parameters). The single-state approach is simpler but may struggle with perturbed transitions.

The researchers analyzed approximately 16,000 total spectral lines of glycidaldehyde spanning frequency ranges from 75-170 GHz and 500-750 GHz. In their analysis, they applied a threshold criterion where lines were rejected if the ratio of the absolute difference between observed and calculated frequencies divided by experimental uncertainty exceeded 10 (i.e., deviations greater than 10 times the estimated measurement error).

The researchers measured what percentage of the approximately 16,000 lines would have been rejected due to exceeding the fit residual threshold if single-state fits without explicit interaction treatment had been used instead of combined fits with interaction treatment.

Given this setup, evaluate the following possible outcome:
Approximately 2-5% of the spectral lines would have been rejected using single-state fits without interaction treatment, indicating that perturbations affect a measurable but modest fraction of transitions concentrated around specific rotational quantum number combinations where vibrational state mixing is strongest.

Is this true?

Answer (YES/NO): NO